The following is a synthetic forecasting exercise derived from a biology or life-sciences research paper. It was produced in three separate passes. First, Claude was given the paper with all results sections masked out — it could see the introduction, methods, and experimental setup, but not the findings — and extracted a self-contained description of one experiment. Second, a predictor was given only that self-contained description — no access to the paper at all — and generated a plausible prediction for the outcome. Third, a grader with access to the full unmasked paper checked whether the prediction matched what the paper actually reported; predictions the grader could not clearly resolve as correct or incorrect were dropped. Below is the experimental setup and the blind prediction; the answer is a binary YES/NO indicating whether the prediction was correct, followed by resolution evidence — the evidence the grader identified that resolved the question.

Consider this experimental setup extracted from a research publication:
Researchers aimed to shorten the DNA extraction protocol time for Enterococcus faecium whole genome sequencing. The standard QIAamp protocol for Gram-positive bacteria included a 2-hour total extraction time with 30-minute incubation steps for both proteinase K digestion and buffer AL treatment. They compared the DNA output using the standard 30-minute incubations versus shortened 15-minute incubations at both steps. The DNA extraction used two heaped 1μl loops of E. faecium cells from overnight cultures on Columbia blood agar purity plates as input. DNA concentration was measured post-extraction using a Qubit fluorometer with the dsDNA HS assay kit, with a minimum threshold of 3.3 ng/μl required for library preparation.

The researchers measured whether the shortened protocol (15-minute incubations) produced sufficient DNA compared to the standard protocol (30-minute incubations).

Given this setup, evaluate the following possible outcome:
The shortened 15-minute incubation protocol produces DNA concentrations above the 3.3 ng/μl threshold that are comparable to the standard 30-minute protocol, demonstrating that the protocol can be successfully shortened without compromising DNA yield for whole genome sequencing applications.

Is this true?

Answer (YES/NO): YES